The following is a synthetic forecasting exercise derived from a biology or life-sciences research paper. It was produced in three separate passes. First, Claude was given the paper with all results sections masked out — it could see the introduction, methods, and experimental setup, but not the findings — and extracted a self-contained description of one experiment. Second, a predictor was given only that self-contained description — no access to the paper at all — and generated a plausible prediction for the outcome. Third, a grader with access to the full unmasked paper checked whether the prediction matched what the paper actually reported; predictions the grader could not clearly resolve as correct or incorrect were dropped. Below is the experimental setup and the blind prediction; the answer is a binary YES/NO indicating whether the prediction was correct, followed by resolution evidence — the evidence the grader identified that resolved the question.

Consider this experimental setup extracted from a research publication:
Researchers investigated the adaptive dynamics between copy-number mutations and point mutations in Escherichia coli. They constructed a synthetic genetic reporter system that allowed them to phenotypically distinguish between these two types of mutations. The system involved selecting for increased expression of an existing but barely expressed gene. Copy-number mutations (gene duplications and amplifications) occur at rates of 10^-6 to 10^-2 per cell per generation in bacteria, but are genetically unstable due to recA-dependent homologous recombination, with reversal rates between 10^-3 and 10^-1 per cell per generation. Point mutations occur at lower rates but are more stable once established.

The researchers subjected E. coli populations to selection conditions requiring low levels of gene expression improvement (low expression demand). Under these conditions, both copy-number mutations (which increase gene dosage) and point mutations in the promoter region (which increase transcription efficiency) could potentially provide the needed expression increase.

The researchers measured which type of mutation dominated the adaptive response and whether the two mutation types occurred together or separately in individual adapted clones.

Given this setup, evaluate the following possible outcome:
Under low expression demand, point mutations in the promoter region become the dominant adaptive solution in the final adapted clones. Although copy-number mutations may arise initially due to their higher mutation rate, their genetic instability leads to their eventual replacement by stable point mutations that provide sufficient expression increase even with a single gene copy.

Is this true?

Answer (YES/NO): NO